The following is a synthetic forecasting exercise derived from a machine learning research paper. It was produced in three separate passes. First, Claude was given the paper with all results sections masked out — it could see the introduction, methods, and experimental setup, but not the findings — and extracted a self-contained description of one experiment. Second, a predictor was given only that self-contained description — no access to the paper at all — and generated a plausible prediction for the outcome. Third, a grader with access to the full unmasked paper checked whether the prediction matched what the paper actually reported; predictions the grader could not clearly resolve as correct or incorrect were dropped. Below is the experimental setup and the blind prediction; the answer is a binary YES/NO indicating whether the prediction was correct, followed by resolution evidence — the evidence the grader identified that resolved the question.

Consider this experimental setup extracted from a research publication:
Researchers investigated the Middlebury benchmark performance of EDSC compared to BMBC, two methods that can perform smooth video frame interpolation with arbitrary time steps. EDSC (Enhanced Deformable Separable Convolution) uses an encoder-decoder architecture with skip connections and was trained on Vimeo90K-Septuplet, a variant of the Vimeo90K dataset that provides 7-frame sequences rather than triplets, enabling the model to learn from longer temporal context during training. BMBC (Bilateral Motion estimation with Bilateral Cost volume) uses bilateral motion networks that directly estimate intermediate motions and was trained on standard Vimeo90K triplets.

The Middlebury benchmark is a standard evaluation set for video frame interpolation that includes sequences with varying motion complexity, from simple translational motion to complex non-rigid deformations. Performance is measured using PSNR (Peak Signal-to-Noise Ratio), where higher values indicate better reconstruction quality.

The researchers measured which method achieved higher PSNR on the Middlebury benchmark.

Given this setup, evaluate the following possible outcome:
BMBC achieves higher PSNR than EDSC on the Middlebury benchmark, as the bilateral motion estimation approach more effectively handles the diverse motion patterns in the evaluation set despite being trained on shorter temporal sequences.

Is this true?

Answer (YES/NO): NO